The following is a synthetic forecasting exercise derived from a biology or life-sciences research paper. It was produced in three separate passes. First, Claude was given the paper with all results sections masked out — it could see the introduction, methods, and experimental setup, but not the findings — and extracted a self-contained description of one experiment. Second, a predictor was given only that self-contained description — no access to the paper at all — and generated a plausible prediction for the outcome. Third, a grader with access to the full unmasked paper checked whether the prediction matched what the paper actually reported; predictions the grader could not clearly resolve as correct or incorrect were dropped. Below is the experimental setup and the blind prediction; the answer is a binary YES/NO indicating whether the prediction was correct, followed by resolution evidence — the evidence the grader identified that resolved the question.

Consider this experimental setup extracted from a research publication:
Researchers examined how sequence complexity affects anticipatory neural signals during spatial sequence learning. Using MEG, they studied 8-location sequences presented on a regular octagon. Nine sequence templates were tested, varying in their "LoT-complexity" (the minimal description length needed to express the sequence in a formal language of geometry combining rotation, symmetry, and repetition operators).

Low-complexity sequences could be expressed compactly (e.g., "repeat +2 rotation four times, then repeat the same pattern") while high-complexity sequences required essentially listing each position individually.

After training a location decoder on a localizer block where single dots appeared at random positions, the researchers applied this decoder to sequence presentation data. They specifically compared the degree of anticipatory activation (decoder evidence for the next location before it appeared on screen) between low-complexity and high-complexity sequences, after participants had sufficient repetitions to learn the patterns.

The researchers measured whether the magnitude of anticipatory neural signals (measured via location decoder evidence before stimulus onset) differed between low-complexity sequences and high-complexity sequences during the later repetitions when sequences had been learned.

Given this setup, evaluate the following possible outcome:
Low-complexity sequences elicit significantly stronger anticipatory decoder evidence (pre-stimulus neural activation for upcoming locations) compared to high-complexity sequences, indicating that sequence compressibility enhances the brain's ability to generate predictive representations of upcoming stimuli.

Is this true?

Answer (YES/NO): YES